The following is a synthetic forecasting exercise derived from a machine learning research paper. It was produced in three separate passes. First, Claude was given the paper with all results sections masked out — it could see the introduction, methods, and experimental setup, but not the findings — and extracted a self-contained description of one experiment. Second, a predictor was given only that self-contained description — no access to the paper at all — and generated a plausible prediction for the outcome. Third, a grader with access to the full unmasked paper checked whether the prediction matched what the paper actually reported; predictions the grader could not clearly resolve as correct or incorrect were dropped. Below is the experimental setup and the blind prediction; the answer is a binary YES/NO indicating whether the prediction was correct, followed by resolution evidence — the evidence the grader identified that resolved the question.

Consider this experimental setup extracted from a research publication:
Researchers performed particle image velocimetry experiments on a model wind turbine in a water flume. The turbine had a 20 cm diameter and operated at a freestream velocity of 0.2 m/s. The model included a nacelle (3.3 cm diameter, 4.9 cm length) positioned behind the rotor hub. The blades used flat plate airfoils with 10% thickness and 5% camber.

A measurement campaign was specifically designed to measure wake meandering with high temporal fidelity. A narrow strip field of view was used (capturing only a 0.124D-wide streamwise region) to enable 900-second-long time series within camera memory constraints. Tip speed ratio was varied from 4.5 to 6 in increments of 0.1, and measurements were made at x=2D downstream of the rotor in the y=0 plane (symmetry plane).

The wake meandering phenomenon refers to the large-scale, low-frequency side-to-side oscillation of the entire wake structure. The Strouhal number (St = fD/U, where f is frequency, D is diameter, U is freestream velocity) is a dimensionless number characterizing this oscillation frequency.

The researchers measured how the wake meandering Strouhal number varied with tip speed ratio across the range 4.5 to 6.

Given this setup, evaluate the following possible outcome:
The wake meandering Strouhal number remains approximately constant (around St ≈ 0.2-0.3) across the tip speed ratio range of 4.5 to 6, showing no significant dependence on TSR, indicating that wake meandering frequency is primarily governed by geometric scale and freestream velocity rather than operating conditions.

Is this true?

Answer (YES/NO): NO